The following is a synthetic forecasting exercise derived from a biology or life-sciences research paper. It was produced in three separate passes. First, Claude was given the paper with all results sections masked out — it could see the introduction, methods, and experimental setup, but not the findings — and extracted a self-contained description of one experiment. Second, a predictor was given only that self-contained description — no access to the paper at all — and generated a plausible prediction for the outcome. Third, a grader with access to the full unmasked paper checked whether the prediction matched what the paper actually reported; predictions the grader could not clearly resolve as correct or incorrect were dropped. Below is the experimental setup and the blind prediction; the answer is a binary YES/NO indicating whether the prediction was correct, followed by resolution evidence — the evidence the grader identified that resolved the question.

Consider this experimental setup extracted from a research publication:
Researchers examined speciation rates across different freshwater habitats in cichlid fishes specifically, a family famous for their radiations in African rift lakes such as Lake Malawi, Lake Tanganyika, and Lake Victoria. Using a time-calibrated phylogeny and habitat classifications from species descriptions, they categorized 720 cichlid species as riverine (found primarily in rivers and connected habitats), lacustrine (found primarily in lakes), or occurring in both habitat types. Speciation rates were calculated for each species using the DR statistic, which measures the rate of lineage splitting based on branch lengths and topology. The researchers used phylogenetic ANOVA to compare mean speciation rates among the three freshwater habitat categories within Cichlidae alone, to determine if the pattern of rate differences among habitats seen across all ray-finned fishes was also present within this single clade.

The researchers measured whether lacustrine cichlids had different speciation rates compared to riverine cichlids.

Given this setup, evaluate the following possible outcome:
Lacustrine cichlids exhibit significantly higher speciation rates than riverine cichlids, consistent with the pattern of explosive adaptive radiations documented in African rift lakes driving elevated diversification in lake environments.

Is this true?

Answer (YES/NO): NO